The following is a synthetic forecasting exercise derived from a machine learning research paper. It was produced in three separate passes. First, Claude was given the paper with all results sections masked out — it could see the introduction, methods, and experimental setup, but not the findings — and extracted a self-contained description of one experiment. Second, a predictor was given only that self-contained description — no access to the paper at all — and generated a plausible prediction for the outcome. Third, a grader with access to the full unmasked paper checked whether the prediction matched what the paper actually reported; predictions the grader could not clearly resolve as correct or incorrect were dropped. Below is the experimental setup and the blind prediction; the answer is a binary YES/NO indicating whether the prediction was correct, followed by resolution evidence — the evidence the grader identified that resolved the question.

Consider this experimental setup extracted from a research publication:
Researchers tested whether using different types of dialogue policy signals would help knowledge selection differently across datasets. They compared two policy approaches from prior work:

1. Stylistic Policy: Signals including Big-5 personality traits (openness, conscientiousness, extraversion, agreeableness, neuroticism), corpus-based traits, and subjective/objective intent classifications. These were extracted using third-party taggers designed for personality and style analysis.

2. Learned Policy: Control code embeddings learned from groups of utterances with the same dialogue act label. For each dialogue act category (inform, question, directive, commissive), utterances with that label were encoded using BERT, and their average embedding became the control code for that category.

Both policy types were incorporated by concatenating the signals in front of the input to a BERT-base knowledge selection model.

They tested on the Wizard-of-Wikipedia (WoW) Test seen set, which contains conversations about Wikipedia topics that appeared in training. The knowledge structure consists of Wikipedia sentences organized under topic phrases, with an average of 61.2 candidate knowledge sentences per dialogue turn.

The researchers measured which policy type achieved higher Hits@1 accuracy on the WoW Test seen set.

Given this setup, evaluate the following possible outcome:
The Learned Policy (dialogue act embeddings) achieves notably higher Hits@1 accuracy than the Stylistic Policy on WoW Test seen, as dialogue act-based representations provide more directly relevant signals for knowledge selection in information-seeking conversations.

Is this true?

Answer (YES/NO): NO